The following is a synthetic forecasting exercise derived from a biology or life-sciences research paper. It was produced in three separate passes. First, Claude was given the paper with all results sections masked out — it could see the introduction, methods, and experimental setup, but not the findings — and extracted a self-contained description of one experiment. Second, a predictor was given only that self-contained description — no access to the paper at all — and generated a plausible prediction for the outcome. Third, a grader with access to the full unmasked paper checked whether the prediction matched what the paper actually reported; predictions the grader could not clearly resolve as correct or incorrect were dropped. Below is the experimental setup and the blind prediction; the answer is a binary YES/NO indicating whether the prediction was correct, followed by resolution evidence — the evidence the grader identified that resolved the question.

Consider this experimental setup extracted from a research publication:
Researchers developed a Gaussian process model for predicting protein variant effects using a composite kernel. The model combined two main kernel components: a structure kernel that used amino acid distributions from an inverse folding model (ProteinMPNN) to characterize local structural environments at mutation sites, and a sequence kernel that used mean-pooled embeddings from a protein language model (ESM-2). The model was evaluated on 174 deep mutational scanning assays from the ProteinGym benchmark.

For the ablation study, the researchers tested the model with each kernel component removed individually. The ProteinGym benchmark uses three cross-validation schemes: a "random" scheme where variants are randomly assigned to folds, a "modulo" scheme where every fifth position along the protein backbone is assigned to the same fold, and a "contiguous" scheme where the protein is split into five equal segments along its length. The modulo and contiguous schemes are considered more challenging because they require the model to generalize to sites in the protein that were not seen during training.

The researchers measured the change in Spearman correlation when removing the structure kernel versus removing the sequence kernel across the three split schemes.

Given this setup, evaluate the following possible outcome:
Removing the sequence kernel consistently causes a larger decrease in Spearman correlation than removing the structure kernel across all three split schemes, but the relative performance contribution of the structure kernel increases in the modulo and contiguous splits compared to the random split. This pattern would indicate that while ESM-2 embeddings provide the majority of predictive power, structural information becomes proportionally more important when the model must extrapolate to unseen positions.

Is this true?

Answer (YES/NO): NO